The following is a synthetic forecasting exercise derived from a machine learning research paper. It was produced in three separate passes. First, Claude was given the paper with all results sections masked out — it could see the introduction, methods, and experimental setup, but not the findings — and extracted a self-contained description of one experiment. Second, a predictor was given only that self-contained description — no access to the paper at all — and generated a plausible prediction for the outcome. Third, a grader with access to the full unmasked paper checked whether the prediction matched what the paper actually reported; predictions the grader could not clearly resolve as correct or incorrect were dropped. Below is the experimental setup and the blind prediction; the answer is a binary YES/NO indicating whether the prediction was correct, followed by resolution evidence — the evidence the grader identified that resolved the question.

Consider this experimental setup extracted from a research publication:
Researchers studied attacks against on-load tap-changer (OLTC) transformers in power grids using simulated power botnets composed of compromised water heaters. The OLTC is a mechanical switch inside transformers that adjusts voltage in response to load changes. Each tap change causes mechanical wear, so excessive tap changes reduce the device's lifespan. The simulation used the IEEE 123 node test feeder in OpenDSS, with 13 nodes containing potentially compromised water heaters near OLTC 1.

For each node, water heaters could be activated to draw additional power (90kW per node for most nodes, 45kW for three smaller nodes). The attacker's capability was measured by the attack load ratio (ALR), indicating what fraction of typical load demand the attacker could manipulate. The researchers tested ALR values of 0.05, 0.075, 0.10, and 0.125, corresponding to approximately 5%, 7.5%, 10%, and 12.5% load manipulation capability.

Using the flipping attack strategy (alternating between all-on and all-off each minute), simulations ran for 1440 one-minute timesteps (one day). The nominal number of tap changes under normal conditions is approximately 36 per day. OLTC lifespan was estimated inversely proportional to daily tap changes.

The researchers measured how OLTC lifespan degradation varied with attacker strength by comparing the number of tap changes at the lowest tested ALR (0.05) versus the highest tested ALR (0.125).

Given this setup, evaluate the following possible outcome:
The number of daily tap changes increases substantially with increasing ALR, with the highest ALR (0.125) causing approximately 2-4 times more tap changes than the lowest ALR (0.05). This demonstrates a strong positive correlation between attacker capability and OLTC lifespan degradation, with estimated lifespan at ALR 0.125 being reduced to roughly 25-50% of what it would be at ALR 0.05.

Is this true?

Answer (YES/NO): NO